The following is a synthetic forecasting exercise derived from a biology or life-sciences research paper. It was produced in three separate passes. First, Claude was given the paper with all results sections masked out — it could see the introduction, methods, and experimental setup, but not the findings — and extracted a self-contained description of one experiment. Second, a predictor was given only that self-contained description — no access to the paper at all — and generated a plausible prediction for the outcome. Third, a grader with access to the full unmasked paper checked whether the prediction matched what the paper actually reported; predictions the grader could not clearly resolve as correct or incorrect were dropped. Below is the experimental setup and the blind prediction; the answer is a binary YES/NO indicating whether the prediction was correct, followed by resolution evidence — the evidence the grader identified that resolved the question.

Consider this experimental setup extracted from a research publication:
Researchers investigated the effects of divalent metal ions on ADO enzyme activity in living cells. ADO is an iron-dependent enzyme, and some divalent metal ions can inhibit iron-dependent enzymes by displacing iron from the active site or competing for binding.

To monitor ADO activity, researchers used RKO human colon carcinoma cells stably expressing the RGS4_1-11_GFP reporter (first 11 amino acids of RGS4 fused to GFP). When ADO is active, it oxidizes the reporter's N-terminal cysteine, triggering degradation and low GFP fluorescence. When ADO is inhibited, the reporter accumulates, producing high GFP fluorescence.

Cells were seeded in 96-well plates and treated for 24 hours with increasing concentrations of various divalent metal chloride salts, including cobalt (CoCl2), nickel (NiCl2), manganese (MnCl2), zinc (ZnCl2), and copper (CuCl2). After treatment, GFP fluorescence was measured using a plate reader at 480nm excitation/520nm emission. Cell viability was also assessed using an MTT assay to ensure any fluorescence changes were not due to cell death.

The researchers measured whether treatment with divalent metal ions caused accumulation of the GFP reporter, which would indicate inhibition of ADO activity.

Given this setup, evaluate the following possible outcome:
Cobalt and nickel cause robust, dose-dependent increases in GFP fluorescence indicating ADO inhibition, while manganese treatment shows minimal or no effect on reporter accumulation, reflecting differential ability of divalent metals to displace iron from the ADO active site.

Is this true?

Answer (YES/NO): NO